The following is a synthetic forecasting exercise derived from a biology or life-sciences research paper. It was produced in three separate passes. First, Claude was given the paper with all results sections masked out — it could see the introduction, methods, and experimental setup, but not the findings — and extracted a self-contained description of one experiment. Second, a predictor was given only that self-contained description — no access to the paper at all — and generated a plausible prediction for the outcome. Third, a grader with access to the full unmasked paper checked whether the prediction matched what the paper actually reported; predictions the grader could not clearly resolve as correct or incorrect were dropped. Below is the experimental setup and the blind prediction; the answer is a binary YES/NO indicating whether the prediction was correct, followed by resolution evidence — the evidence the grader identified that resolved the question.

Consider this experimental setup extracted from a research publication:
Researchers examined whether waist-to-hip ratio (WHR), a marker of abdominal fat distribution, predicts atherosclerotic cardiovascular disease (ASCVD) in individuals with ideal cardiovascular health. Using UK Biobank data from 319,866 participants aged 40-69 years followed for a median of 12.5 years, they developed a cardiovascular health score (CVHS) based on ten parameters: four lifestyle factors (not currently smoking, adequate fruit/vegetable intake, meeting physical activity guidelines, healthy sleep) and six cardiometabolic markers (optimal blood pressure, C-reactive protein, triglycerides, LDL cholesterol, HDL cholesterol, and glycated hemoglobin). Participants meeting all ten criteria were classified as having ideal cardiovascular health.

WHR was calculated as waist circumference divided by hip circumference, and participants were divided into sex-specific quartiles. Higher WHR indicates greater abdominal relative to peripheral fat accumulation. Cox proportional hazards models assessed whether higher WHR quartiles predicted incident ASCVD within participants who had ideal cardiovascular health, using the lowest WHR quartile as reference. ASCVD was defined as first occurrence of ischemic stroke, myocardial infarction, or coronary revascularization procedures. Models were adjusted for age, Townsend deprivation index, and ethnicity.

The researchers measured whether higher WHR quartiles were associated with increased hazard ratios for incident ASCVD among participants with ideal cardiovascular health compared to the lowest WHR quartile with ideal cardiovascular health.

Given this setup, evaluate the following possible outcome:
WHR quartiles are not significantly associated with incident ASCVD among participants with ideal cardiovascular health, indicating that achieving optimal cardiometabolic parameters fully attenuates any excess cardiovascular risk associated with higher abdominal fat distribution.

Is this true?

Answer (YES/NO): NO